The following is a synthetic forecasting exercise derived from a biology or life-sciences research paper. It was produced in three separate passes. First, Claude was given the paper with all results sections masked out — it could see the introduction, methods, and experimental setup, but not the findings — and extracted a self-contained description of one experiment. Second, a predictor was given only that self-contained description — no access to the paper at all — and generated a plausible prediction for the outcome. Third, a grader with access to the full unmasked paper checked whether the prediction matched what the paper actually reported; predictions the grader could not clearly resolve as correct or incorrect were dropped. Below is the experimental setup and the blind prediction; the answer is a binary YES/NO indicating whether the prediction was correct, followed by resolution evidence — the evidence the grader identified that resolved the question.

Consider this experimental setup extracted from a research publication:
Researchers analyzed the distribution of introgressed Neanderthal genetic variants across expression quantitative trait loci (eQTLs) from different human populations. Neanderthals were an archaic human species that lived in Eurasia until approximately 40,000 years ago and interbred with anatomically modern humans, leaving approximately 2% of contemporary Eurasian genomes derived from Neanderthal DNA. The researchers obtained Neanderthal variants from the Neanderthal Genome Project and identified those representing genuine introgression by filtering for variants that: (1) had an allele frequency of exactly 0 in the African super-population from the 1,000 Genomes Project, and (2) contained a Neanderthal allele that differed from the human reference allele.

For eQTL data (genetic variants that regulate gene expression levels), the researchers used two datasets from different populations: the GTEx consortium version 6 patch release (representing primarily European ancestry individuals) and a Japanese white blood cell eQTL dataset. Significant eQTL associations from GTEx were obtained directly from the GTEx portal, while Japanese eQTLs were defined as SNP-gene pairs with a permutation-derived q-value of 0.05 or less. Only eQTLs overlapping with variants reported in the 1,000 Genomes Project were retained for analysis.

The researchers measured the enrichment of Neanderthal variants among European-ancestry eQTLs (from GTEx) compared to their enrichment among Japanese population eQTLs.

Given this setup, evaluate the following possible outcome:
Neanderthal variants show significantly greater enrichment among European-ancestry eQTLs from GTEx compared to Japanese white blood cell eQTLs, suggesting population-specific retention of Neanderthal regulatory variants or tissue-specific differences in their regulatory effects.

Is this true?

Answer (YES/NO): YES